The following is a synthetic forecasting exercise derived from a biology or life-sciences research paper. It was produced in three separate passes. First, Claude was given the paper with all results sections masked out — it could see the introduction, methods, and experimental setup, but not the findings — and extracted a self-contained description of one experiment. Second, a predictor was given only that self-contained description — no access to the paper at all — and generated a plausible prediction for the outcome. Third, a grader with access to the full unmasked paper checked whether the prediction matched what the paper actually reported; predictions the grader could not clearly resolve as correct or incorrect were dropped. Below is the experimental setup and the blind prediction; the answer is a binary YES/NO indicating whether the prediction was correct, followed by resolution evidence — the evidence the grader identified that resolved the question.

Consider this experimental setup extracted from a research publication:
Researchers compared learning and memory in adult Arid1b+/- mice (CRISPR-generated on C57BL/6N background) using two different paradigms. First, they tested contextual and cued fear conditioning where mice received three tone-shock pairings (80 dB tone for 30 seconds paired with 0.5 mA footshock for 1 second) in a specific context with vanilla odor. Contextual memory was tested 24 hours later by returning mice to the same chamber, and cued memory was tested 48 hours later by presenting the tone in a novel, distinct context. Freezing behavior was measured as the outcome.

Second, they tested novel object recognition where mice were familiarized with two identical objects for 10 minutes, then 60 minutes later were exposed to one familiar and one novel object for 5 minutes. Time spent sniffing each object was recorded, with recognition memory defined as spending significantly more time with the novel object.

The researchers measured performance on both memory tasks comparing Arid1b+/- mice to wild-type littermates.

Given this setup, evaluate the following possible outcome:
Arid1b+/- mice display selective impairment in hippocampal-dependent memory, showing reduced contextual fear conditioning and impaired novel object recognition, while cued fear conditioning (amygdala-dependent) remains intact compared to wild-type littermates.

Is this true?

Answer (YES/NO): NO